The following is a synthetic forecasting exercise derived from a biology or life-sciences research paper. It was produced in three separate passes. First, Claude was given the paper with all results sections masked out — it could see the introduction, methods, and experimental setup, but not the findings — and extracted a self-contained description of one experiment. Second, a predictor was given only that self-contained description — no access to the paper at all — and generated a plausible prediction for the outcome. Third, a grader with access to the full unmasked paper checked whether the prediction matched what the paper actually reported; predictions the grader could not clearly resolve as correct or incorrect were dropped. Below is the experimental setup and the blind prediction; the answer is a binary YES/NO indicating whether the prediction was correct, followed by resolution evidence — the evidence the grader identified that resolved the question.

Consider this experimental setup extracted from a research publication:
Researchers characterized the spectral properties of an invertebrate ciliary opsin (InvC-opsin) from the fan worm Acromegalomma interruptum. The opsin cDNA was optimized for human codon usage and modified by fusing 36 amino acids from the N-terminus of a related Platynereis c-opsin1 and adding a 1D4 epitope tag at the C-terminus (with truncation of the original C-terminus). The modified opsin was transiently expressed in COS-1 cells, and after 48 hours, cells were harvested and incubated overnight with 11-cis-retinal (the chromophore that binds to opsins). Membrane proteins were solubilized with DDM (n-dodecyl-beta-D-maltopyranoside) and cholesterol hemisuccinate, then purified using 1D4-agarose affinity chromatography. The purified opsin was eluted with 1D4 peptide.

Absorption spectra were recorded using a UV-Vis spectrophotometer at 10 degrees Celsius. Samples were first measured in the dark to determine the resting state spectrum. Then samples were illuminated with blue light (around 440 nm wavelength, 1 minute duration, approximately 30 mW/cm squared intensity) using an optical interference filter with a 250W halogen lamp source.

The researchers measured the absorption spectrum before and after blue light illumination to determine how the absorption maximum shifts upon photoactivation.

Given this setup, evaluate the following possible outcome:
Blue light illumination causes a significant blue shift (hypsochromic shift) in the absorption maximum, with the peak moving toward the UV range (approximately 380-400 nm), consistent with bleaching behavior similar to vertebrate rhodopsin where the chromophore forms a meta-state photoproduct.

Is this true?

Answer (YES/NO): NO